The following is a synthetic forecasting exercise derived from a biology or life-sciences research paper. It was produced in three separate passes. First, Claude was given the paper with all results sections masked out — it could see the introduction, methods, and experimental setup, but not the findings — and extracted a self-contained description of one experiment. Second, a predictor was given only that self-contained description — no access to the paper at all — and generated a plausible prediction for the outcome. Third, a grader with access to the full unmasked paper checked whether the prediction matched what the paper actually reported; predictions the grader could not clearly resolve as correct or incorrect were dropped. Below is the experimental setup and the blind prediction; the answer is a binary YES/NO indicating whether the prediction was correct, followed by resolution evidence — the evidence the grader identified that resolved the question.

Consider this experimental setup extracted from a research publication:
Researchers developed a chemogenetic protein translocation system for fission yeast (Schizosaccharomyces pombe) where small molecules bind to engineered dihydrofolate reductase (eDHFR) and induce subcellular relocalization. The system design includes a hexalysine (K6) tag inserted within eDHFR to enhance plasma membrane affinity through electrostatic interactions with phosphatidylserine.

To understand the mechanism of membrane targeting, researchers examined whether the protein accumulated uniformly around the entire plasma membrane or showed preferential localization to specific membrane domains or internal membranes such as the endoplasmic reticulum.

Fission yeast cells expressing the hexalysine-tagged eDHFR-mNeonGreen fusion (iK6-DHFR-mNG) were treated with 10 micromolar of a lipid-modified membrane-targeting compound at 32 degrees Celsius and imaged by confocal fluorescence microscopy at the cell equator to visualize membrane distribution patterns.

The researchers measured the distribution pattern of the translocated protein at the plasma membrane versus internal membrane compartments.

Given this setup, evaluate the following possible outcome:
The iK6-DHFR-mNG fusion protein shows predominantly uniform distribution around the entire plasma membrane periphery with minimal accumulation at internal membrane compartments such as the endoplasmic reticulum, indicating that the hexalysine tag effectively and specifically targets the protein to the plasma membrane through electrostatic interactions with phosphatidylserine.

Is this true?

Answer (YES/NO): NO